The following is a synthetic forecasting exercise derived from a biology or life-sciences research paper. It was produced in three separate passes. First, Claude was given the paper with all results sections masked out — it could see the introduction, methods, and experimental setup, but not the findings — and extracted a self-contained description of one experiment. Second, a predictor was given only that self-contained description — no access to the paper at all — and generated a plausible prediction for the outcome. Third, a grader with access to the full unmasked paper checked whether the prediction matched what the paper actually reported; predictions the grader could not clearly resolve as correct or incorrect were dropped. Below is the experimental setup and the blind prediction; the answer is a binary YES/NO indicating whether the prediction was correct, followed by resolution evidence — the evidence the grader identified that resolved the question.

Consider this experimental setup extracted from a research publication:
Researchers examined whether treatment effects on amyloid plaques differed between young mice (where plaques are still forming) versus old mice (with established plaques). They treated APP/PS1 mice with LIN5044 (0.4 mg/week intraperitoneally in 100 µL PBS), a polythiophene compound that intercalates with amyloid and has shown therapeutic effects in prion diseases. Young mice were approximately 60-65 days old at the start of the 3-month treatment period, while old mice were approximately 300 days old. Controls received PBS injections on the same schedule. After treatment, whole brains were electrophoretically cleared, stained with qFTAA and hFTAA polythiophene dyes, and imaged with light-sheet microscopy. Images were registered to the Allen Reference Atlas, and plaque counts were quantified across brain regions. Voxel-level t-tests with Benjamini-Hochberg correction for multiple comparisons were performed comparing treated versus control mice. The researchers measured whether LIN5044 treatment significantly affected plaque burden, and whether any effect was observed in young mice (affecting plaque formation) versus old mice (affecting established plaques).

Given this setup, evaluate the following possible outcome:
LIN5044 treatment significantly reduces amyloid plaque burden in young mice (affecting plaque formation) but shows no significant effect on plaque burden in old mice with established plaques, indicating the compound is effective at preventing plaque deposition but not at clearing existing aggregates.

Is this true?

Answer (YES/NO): NO